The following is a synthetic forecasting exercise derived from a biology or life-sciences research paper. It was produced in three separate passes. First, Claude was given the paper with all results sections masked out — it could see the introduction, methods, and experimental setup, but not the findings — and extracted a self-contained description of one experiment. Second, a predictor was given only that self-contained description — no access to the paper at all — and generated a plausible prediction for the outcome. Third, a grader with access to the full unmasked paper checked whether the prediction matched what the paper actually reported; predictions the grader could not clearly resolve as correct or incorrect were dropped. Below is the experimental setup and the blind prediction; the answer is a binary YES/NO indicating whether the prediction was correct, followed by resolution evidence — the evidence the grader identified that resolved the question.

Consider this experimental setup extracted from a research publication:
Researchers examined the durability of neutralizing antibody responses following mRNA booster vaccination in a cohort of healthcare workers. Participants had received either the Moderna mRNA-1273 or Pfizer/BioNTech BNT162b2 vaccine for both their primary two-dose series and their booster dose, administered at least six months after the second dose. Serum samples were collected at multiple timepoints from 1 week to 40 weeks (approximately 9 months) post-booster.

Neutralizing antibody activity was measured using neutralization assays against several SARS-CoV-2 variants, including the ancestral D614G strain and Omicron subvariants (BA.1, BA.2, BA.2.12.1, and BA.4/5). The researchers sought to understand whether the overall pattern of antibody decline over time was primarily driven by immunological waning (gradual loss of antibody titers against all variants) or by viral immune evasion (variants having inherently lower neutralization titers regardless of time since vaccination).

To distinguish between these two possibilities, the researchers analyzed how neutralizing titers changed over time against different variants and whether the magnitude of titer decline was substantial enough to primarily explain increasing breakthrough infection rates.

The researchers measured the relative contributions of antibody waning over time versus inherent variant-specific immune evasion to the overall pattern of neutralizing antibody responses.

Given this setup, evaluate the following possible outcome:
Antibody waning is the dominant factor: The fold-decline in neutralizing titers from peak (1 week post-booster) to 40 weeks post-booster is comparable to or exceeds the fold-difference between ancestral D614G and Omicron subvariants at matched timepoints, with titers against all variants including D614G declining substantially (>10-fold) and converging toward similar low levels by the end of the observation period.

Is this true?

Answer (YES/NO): NO